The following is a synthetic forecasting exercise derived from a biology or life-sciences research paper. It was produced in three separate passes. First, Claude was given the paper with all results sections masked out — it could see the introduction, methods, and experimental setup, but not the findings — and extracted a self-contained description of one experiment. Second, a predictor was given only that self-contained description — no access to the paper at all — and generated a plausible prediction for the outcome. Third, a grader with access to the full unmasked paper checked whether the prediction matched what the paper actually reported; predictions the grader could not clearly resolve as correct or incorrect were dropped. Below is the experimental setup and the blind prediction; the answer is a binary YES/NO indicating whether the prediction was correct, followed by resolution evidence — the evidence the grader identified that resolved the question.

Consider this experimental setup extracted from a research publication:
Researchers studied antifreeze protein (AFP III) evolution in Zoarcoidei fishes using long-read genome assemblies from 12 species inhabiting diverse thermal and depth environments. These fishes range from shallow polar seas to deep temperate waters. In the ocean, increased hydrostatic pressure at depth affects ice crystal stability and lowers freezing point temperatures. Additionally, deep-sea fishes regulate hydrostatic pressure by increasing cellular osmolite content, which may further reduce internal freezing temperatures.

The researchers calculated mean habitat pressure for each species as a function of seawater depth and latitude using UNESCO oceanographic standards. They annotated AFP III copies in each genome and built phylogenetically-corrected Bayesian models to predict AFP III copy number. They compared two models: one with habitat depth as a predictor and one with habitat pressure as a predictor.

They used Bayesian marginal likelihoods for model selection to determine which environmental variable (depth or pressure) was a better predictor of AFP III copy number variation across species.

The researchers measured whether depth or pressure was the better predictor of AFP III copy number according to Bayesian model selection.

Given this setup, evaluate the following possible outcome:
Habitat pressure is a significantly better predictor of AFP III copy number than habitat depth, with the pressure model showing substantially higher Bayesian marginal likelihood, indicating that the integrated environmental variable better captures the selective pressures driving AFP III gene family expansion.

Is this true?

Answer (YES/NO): NO